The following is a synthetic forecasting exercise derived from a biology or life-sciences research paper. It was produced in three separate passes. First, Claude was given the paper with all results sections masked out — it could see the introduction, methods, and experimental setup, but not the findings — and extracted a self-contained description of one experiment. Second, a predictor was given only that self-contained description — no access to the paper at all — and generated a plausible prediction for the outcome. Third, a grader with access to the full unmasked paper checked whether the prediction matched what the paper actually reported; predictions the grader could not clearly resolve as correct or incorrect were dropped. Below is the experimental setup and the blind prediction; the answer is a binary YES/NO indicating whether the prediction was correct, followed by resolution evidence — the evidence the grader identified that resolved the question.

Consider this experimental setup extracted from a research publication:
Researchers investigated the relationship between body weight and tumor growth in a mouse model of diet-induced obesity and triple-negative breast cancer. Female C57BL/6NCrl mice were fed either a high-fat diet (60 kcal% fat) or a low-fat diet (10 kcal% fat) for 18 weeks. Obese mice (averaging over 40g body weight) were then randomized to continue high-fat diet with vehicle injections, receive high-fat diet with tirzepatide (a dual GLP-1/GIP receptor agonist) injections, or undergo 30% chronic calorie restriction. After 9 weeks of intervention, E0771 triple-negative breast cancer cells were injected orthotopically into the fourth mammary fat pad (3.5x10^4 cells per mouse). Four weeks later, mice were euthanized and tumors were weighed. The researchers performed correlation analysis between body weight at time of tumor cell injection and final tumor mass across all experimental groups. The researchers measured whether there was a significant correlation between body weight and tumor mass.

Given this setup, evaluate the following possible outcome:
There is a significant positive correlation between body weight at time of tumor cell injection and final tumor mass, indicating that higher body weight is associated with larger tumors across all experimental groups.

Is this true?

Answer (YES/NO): YES